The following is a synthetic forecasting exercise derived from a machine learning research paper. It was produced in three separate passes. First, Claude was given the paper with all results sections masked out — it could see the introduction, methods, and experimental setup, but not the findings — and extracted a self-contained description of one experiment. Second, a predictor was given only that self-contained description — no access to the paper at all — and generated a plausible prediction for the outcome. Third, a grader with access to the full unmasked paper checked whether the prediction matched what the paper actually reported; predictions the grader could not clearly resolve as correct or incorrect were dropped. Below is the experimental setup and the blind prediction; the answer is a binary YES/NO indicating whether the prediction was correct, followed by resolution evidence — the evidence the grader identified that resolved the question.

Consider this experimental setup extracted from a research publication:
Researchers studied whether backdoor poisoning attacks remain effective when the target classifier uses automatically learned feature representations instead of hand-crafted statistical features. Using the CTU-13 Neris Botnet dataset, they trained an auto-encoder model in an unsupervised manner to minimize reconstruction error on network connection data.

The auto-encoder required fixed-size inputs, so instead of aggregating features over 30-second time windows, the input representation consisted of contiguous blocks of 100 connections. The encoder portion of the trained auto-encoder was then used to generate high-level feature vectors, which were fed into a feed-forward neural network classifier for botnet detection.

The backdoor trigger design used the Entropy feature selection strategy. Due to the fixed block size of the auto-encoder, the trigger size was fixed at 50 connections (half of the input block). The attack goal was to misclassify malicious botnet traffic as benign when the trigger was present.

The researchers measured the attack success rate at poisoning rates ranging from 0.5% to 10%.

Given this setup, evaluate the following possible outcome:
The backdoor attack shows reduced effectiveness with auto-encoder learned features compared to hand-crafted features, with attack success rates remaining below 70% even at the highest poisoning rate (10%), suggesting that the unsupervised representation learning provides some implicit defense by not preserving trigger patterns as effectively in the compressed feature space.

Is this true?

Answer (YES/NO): YES